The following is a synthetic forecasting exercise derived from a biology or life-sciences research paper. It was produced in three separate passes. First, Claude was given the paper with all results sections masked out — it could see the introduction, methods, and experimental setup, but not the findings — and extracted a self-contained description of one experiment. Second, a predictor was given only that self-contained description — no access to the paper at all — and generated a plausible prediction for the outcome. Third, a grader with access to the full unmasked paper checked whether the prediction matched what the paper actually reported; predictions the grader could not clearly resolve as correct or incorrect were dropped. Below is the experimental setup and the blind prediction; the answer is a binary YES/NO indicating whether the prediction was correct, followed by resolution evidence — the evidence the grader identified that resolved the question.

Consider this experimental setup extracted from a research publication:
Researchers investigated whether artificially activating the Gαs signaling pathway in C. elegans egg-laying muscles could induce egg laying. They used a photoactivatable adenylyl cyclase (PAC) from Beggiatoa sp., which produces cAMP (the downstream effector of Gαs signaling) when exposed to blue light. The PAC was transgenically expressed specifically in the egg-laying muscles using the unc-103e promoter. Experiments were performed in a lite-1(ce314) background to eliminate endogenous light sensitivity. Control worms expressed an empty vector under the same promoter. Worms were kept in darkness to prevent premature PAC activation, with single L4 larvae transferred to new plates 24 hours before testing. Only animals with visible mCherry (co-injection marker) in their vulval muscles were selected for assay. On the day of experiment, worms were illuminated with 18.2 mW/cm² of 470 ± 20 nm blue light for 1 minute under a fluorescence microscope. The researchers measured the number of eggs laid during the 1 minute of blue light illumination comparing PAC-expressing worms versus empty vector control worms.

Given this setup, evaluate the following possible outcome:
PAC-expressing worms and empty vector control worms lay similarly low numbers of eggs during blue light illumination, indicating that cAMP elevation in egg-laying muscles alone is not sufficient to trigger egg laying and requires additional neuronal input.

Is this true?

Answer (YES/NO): NO